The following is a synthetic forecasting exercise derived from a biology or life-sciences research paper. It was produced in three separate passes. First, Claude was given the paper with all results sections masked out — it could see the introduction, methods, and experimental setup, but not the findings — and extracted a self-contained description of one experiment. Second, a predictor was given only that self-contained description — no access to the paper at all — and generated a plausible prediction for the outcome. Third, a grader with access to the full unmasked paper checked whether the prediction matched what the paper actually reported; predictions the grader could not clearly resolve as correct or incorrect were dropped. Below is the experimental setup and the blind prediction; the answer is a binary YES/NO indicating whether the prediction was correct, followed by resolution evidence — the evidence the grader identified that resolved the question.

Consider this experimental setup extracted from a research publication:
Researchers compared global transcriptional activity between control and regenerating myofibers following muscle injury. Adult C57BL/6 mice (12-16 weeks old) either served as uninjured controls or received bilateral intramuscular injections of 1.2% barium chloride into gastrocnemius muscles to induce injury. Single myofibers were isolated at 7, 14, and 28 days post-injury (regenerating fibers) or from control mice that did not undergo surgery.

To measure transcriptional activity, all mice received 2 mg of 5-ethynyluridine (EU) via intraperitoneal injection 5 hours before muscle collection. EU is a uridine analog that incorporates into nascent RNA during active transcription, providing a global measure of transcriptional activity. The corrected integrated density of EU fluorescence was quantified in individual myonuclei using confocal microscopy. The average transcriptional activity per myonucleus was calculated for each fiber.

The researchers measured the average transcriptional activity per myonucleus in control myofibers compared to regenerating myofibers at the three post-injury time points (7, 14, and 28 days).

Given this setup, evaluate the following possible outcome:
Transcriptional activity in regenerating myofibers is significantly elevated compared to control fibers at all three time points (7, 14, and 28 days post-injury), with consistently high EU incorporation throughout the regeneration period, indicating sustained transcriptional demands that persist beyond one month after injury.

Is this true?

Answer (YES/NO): NO